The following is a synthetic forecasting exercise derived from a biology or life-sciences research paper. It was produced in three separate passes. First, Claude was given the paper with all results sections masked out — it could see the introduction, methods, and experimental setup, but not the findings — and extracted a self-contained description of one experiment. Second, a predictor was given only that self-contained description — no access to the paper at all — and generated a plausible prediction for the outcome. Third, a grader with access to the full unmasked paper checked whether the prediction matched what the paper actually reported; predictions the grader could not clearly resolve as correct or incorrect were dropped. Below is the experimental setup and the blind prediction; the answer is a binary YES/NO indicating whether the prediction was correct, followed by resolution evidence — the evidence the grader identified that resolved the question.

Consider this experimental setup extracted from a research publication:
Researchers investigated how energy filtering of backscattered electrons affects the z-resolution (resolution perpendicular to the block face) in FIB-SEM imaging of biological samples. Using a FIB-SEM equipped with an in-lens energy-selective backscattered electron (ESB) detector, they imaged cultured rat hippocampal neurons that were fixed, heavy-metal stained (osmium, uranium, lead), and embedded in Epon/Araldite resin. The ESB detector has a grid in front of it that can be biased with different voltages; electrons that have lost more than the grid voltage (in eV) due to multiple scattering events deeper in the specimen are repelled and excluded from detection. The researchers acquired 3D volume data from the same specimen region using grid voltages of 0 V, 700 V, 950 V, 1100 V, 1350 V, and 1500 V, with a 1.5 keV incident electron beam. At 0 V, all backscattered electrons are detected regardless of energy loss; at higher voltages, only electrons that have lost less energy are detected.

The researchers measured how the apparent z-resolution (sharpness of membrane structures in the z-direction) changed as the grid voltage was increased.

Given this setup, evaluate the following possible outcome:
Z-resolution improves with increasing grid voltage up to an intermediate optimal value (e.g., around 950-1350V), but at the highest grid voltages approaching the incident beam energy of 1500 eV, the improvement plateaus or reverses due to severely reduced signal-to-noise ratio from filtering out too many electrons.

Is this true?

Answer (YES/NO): NO